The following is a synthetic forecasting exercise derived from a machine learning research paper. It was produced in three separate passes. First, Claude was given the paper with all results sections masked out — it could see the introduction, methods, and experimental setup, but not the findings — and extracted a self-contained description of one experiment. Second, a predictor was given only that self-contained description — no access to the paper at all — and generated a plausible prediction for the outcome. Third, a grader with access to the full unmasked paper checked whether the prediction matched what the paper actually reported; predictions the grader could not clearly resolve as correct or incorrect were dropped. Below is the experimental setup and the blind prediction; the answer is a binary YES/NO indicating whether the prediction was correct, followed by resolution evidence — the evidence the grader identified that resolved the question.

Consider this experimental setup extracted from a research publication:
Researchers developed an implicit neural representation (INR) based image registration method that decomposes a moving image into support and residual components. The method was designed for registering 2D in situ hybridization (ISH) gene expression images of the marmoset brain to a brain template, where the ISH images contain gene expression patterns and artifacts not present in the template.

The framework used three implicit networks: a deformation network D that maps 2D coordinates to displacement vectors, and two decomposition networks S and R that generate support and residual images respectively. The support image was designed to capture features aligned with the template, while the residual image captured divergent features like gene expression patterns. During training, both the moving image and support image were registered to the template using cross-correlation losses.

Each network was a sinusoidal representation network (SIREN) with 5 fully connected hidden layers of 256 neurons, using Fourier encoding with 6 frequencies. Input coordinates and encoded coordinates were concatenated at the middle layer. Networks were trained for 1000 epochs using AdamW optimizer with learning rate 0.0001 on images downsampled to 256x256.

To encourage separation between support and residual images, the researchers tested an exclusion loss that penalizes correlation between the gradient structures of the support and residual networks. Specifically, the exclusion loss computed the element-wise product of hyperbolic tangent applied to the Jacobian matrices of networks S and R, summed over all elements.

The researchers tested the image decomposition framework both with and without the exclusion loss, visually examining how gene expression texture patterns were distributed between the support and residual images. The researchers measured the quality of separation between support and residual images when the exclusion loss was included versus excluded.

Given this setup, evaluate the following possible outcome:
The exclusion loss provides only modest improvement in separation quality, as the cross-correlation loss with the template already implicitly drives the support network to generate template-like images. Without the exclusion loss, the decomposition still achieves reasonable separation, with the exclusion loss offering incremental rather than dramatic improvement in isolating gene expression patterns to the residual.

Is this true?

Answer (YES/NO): YES